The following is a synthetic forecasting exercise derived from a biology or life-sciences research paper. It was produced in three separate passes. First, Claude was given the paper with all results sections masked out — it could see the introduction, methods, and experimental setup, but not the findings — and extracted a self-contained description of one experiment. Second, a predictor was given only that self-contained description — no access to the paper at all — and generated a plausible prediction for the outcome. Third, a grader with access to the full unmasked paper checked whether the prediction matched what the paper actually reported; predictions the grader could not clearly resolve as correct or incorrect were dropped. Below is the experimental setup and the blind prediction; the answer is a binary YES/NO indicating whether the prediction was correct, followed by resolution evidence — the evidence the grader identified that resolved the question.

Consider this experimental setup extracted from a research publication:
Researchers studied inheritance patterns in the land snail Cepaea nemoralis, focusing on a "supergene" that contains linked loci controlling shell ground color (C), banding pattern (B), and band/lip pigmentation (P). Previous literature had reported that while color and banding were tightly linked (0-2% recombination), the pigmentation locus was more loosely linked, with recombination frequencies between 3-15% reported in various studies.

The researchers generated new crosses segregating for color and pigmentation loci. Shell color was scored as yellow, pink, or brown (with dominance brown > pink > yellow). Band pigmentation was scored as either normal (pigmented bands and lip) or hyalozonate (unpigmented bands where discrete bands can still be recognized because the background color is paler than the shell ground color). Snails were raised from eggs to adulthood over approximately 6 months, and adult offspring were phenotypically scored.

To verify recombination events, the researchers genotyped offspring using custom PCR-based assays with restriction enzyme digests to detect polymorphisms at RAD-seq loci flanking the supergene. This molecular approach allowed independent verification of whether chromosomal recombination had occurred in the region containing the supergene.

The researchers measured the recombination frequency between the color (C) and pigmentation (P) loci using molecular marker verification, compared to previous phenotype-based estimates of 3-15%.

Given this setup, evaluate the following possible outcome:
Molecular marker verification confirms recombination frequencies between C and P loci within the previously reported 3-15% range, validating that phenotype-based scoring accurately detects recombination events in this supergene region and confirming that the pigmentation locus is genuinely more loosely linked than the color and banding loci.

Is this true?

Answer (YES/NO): NO